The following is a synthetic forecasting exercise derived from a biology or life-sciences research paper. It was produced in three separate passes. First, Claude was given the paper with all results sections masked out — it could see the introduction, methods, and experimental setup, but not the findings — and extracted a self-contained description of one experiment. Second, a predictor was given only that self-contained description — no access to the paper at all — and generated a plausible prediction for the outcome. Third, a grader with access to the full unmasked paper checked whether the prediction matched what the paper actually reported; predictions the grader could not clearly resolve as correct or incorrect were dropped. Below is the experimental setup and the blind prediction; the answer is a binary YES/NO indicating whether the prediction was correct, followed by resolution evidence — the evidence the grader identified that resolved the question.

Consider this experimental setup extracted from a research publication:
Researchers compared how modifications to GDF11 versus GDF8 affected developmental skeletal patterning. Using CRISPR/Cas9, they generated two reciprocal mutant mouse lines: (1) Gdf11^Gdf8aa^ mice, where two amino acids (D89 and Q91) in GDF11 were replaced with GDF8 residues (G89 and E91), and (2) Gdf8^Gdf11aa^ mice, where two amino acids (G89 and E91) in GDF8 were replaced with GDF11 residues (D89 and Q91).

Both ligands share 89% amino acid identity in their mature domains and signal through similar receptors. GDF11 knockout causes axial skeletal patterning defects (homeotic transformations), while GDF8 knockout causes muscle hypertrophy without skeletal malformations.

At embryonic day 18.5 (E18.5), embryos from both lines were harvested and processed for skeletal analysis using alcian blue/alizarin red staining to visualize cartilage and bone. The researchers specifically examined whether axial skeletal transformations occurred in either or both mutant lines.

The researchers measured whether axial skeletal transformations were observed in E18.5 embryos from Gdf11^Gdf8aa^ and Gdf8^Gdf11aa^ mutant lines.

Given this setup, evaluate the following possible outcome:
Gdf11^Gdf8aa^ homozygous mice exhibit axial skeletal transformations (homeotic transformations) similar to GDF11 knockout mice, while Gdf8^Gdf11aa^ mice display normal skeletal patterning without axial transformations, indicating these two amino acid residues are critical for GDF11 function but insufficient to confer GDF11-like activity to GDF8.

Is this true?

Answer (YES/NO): YES